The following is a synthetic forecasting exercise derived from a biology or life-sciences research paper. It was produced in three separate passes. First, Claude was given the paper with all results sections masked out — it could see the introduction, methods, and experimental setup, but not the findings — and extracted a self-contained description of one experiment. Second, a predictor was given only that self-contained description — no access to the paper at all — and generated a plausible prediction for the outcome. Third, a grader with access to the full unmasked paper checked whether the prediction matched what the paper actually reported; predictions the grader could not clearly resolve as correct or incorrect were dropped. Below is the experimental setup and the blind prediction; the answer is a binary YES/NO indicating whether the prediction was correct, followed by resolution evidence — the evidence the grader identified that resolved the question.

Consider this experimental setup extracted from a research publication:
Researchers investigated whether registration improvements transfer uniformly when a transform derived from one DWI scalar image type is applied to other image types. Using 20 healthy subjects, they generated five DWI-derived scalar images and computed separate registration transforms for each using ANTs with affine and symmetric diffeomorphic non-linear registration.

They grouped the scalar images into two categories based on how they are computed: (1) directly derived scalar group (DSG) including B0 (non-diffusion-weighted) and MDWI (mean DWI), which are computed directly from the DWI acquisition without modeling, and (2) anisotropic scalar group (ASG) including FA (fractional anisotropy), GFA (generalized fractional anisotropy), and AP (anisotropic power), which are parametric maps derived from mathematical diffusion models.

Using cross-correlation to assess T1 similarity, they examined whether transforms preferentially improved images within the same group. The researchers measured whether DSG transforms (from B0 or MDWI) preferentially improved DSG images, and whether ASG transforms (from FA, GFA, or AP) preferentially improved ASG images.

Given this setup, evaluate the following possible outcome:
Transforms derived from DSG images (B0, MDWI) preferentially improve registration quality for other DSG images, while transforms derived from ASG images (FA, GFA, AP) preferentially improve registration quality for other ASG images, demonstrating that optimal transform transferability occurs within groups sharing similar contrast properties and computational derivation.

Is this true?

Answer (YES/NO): YES